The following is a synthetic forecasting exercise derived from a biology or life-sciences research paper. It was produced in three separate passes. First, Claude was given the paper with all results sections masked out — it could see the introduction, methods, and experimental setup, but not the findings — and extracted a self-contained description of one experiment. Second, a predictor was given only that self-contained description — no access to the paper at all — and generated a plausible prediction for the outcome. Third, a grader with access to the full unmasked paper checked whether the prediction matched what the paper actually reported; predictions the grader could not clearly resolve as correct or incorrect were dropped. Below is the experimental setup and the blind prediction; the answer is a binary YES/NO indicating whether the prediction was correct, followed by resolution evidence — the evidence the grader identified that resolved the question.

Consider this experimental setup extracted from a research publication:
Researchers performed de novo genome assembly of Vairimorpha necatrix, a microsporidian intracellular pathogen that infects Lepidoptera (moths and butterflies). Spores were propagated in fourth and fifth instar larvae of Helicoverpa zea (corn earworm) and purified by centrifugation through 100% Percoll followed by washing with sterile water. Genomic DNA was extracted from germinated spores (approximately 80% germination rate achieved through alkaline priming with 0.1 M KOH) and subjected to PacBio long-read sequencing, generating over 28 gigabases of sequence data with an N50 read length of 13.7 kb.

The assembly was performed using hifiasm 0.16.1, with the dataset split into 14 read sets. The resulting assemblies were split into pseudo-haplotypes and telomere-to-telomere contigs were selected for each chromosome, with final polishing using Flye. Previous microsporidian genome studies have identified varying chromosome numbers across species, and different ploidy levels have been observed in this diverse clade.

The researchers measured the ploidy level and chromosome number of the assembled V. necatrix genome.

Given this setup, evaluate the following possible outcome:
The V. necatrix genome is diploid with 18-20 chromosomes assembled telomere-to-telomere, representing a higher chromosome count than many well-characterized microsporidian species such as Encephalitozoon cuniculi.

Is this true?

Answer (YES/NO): NO